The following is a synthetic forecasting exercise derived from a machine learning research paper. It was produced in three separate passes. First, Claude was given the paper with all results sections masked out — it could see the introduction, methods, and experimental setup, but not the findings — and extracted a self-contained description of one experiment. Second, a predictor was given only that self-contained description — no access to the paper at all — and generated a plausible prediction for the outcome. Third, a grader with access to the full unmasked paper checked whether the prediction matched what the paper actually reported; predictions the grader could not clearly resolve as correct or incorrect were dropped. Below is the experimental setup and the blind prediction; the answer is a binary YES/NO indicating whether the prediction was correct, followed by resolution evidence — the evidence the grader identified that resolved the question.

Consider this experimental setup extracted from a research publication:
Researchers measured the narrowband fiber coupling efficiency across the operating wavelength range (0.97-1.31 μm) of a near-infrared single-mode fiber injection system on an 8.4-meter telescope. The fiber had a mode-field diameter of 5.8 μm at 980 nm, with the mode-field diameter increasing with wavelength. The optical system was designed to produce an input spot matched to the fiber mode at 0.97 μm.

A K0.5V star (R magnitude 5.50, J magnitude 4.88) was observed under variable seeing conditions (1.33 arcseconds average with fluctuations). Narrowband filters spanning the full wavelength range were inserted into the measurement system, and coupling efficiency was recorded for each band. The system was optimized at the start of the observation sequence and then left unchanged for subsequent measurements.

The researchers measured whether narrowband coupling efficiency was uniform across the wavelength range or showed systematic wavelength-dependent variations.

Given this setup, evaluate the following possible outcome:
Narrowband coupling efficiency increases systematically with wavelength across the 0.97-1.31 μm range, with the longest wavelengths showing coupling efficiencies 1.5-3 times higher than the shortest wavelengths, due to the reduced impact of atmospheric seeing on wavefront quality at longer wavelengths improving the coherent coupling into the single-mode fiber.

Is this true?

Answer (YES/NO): NO